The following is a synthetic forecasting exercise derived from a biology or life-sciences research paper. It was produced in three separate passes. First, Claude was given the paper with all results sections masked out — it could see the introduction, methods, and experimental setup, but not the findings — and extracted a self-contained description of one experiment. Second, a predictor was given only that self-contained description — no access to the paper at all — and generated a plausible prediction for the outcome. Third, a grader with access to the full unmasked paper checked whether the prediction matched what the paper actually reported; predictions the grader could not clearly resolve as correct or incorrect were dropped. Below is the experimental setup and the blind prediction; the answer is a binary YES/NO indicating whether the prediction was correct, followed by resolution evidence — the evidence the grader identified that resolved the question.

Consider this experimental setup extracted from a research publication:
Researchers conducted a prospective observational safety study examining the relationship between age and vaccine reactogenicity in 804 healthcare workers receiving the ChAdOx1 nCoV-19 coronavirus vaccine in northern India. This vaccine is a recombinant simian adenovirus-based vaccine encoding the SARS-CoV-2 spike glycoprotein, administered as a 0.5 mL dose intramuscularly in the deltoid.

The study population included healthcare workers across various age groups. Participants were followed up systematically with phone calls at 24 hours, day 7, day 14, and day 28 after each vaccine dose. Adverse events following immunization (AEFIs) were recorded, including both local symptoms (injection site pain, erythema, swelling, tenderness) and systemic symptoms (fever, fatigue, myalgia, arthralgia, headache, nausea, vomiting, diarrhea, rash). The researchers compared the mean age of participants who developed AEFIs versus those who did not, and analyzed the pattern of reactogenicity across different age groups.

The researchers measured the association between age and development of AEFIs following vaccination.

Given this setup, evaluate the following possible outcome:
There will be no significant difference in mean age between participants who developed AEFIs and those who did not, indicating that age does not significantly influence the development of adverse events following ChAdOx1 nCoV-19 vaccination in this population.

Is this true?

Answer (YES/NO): NO